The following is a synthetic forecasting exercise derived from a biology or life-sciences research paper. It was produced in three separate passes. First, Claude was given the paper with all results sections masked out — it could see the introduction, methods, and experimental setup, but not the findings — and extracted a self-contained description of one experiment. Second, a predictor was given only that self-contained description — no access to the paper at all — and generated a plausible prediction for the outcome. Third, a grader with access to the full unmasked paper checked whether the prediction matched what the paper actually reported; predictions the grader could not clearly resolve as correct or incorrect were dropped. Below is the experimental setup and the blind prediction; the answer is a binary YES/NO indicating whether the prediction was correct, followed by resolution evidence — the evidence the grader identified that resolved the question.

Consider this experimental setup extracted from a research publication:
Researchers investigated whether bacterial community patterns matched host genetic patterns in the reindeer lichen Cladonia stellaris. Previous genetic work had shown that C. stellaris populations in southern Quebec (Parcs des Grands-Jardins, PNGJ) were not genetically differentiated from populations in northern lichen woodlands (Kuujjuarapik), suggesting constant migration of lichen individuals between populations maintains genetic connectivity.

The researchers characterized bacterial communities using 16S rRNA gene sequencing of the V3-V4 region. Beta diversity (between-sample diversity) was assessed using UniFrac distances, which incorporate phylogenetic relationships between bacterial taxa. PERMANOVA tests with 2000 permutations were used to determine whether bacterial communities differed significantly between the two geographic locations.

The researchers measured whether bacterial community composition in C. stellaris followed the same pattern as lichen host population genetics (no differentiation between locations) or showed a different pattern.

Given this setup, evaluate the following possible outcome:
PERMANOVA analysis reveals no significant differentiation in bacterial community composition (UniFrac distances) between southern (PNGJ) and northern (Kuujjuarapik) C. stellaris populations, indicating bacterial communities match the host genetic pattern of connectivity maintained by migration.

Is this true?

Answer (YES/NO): NO